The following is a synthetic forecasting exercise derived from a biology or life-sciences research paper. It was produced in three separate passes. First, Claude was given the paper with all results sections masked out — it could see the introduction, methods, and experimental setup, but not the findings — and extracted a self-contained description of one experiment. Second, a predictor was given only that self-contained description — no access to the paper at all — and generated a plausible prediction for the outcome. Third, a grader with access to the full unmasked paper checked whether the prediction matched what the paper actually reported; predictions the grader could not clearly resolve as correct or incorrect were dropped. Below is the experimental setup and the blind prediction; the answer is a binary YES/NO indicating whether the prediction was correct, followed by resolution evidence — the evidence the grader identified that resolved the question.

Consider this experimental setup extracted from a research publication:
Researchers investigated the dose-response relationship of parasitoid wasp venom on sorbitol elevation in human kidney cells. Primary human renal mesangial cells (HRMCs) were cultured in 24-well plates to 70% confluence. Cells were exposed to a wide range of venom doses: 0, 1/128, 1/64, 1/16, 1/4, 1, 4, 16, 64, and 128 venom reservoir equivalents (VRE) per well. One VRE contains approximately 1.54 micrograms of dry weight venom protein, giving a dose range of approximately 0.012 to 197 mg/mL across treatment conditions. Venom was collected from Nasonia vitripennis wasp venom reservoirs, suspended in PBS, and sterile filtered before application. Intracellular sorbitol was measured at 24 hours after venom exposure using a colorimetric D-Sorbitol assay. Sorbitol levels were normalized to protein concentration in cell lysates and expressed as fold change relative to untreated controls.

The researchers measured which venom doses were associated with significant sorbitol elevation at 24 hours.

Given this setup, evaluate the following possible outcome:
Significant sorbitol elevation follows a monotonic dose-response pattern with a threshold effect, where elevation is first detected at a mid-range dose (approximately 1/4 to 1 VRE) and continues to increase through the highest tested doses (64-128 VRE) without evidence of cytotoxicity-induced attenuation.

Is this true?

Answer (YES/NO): NO